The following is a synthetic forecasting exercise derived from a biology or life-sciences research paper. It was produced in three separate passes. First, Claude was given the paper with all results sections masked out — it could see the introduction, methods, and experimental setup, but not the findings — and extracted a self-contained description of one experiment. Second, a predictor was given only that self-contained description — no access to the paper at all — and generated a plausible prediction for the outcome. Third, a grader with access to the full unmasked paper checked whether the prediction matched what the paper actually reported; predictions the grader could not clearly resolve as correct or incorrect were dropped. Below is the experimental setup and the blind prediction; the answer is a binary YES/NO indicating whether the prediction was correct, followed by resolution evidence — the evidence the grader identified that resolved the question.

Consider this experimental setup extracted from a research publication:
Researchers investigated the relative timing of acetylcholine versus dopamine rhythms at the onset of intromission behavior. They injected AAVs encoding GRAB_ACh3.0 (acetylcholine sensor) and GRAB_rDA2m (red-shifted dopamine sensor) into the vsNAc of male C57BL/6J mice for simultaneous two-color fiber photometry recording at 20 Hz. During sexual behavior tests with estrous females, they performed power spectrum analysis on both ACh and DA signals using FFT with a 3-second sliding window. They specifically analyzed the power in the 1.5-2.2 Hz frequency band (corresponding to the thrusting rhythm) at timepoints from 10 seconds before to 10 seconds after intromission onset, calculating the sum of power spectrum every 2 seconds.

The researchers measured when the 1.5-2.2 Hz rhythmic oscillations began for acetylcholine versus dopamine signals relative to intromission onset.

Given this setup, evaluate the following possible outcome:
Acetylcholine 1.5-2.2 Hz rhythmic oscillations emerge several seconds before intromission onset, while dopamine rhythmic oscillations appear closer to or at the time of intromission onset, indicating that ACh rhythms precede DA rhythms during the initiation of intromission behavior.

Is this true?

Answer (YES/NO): YES